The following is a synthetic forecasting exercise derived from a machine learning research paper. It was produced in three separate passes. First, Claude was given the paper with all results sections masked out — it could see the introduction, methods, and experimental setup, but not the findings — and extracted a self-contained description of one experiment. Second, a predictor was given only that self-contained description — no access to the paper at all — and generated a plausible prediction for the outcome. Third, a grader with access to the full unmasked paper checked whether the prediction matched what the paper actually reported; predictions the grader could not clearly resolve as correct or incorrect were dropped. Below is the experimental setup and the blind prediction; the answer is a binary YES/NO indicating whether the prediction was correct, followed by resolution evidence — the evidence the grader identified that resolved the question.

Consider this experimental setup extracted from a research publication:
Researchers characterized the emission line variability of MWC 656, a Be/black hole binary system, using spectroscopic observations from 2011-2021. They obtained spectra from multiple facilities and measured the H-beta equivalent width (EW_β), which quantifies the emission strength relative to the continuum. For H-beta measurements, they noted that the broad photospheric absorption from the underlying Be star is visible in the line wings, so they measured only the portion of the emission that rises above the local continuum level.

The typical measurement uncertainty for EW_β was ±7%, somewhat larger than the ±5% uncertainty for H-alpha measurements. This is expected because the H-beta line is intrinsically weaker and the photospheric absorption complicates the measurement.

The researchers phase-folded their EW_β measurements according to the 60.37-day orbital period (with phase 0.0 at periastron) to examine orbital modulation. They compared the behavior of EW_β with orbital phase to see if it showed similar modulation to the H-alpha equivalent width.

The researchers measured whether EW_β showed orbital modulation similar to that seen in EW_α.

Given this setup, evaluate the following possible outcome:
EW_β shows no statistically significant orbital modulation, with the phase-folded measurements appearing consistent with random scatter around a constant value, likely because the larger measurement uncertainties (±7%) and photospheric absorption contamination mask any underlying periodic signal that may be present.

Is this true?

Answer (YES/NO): NO